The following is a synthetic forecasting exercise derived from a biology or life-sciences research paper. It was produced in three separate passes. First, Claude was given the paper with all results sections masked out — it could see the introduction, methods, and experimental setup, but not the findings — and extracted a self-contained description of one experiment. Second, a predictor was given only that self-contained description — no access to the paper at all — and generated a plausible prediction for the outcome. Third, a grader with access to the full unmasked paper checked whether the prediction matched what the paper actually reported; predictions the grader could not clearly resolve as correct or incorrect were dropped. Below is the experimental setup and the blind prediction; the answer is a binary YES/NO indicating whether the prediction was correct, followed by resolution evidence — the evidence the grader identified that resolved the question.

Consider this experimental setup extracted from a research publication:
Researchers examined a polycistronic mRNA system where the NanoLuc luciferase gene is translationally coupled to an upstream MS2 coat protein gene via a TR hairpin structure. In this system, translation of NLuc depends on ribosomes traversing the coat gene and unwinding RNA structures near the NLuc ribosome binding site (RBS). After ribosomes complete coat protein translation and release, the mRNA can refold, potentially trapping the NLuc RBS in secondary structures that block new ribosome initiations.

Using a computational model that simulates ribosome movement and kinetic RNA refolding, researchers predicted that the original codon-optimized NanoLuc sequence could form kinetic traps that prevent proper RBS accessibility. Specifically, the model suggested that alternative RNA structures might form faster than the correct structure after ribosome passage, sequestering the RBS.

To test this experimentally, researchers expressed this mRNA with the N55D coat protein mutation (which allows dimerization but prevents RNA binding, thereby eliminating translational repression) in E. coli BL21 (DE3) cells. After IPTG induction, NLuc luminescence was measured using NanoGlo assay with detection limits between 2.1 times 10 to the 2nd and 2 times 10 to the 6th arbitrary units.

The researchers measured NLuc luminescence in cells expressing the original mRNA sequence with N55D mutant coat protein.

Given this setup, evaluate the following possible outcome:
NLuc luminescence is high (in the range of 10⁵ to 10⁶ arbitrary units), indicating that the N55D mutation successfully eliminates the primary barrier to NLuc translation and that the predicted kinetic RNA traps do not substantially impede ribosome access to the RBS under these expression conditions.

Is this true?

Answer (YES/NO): NO